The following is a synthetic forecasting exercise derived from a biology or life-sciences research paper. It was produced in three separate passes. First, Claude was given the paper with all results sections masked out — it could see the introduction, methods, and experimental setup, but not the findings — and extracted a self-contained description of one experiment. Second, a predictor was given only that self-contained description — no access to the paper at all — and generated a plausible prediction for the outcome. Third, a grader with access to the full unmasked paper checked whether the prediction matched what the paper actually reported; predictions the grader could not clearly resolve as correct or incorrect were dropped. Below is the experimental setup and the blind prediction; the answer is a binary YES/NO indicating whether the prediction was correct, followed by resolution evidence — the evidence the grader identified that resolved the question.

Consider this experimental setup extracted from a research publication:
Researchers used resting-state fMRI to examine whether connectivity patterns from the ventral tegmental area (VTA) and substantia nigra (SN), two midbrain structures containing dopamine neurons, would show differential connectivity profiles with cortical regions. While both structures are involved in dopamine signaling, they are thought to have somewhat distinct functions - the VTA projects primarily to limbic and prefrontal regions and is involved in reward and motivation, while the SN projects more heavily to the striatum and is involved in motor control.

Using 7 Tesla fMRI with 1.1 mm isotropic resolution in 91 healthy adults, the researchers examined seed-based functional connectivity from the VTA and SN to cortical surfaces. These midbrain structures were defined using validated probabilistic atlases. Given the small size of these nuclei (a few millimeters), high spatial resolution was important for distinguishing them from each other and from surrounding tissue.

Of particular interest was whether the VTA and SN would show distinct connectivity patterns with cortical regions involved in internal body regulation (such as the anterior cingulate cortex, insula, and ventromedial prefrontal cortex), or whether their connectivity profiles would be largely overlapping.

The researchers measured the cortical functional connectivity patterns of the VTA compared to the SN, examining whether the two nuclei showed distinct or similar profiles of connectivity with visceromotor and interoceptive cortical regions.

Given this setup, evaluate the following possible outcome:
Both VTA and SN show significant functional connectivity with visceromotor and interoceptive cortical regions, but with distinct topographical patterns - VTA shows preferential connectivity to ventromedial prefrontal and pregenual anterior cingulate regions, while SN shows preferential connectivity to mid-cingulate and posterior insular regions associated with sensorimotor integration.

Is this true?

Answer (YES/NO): NO